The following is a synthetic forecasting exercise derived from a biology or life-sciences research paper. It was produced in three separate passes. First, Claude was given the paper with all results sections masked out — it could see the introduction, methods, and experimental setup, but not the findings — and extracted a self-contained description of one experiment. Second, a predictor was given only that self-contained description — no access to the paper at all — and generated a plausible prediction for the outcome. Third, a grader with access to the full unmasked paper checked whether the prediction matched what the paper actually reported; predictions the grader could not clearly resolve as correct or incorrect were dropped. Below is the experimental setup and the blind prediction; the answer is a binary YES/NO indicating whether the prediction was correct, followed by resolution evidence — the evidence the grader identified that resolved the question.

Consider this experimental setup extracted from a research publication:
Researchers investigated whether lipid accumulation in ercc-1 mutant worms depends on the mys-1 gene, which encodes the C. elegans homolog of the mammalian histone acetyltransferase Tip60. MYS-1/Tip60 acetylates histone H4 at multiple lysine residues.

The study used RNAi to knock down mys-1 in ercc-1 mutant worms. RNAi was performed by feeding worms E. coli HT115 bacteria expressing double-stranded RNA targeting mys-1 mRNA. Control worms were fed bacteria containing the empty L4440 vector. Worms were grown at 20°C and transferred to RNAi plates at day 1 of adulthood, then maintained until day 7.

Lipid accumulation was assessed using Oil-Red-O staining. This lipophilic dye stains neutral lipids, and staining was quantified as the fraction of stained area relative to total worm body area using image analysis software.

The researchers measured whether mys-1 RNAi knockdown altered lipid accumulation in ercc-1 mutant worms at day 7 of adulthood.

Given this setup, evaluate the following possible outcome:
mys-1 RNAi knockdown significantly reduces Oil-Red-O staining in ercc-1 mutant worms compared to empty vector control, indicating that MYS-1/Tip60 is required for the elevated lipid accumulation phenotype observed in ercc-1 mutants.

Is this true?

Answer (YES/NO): NO